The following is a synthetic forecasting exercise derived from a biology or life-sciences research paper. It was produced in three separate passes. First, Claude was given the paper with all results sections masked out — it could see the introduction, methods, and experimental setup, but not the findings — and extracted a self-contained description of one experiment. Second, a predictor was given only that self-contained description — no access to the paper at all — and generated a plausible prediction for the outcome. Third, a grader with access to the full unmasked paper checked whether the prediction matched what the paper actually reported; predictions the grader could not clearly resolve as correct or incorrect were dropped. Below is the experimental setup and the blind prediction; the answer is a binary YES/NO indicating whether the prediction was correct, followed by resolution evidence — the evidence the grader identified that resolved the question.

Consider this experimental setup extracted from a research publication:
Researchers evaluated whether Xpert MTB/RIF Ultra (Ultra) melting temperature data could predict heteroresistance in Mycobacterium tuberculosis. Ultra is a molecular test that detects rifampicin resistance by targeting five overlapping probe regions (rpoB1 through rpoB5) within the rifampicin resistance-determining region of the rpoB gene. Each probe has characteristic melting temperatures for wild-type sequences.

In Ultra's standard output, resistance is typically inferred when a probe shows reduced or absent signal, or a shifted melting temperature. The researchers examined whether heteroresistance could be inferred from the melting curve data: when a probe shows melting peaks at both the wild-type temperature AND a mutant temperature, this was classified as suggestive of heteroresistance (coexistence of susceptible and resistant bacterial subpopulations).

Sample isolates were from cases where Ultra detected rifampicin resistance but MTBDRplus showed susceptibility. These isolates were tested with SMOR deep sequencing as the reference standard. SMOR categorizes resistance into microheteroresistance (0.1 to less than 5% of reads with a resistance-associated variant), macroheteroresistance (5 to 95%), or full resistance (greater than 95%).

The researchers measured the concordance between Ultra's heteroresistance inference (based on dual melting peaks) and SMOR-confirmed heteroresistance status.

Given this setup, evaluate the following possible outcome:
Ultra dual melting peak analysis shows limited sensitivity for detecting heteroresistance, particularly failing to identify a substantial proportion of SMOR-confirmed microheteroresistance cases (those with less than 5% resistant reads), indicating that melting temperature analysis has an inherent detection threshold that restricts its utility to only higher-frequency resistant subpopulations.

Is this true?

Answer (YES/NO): NO